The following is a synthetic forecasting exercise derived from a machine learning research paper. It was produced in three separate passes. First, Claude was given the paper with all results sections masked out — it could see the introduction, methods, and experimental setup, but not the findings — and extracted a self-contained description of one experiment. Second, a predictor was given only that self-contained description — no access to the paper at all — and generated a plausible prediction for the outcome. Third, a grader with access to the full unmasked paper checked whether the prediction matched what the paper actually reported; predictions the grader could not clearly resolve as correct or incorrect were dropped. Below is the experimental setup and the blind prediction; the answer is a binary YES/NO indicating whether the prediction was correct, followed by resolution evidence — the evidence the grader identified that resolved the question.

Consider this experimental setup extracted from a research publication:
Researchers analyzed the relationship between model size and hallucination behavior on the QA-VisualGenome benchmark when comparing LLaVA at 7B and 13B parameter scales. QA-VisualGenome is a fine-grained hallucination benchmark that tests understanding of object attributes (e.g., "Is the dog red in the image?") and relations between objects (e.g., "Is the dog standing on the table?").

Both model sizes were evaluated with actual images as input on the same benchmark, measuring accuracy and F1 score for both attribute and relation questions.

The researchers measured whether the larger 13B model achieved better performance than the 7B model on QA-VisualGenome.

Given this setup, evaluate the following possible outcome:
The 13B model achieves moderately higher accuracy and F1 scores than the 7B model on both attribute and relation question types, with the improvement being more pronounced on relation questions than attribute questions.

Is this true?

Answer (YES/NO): NO